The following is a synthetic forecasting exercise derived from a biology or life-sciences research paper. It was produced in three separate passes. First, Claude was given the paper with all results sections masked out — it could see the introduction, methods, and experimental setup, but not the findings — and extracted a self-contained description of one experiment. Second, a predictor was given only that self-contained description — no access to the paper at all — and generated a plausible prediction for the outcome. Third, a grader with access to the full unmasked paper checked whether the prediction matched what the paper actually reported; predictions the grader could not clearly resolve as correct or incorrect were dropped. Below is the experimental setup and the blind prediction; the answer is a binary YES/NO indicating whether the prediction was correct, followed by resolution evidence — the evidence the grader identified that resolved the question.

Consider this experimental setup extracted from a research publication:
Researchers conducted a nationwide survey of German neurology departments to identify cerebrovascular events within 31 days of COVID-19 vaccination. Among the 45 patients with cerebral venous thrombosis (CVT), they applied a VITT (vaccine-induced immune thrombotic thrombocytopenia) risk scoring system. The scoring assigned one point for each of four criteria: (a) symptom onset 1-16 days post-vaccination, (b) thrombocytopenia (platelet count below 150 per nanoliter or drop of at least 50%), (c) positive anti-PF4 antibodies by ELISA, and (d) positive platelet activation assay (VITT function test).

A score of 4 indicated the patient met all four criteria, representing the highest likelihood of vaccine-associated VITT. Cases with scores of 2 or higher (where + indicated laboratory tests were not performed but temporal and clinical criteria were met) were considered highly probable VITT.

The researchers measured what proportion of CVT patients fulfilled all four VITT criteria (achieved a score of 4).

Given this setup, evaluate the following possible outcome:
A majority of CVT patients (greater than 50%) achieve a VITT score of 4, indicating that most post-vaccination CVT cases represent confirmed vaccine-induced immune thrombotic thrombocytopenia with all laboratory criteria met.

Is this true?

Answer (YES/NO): NO